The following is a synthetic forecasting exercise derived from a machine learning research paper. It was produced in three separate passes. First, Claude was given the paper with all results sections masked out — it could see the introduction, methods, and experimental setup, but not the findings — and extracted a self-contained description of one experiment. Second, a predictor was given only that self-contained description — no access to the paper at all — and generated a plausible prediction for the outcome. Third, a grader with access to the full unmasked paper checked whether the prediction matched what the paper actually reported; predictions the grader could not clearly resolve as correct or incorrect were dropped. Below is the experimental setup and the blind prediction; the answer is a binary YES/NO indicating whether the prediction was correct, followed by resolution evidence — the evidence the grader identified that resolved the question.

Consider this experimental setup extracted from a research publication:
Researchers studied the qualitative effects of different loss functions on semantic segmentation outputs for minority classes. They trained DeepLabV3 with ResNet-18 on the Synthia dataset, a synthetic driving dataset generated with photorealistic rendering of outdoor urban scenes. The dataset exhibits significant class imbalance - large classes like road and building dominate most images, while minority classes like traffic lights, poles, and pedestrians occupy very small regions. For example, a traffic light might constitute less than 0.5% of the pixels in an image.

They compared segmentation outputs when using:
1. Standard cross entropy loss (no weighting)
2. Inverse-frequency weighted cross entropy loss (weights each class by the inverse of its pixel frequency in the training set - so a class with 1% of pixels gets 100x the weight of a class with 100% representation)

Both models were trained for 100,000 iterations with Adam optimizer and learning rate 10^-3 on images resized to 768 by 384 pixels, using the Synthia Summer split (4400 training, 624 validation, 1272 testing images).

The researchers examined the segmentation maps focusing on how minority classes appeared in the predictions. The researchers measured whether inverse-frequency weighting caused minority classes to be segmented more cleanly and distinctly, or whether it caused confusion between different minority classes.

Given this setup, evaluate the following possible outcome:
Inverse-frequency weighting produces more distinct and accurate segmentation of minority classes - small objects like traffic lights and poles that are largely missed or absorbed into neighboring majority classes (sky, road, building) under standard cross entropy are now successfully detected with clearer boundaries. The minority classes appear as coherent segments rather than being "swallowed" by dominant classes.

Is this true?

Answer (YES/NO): NO